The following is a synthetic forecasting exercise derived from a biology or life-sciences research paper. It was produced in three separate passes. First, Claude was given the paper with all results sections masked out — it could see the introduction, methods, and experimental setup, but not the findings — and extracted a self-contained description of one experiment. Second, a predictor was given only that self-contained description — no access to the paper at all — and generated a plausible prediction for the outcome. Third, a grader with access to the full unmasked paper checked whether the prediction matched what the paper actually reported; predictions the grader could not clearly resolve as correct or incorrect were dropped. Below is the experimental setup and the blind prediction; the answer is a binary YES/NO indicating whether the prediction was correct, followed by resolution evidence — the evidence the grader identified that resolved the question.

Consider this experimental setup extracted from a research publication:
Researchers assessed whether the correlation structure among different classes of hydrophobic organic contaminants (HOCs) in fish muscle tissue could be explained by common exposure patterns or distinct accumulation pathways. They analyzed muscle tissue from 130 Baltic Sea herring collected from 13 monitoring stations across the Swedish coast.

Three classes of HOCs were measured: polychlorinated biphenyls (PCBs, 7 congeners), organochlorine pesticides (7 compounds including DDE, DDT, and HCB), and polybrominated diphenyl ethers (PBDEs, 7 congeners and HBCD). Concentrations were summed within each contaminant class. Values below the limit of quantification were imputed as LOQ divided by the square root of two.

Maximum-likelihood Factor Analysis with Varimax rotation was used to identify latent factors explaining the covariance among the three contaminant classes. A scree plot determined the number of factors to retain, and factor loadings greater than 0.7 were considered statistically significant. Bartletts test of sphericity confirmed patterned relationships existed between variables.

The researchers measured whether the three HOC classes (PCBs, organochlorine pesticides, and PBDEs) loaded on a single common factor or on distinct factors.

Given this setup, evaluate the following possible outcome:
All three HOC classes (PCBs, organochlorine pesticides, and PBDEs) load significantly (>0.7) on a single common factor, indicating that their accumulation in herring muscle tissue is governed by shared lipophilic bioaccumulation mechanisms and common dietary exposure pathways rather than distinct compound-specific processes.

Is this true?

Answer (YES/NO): NO